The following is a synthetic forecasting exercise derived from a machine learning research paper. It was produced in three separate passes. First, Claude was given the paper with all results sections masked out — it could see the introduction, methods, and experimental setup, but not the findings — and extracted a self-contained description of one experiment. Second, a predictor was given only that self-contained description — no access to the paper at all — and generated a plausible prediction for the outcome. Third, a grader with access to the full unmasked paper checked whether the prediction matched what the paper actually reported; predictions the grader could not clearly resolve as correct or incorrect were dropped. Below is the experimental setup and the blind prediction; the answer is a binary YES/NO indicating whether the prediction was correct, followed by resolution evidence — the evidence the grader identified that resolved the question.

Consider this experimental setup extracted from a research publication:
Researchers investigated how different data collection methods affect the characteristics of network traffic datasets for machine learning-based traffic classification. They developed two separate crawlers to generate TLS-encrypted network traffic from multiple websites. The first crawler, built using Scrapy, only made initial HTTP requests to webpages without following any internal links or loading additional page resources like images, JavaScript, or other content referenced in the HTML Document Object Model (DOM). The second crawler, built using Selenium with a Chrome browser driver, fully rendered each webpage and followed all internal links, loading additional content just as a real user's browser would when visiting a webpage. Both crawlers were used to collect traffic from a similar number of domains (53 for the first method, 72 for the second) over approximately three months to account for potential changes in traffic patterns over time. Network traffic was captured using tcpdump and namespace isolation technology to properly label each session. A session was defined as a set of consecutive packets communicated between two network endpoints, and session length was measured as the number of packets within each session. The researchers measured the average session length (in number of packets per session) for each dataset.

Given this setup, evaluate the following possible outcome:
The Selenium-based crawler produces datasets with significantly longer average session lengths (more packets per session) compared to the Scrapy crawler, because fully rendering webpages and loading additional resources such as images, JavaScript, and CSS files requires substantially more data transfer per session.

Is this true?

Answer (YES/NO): YES